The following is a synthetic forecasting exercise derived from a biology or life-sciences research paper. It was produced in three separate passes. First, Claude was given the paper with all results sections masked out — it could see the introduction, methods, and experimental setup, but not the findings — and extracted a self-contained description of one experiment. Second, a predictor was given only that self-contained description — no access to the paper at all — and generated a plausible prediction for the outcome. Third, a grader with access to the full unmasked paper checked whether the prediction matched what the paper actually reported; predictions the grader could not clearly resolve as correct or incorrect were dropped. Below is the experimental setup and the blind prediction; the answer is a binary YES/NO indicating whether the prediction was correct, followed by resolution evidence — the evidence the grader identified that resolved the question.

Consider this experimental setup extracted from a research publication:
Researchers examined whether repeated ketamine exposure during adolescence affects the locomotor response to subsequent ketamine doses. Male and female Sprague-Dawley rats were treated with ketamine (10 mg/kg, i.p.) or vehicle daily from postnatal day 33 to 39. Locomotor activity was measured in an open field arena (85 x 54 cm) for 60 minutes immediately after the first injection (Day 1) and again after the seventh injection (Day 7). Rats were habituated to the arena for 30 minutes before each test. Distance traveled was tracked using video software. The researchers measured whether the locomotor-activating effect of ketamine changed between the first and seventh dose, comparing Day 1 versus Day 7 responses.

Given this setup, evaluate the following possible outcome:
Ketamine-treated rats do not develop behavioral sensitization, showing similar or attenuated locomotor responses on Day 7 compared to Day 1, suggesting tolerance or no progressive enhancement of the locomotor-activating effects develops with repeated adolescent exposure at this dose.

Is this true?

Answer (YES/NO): NO